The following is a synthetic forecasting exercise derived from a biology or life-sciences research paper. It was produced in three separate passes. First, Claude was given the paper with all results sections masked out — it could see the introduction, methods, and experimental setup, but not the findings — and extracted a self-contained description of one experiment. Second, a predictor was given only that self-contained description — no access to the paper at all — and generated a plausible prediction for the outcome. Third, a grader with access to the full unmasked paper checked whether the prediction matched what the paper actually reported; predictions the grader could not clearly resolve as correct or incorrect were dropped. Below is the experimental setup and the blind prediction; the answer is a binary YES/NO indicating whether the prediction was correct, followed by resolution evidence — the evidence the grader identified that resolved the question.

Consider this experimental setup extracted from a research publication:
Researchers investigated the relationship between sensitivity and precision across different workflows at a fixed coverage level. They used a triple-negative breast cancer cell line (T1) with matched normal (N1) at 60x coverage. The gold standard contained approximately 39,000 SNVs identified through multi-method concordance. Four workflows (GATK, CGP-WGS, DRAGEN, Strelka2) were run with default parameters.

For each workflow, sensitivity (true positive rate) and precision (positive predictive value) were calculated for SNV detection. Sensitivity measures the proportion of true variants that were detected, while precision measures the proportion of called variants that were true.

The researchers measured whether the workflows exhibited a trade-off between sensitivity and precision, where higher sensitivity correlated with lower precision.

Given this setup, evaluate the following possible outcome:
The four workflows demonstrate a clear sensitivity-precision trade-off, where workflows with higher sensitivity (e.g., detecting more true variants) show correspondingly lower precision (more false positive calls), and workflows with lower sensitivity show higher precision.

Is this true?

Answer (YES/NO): YES